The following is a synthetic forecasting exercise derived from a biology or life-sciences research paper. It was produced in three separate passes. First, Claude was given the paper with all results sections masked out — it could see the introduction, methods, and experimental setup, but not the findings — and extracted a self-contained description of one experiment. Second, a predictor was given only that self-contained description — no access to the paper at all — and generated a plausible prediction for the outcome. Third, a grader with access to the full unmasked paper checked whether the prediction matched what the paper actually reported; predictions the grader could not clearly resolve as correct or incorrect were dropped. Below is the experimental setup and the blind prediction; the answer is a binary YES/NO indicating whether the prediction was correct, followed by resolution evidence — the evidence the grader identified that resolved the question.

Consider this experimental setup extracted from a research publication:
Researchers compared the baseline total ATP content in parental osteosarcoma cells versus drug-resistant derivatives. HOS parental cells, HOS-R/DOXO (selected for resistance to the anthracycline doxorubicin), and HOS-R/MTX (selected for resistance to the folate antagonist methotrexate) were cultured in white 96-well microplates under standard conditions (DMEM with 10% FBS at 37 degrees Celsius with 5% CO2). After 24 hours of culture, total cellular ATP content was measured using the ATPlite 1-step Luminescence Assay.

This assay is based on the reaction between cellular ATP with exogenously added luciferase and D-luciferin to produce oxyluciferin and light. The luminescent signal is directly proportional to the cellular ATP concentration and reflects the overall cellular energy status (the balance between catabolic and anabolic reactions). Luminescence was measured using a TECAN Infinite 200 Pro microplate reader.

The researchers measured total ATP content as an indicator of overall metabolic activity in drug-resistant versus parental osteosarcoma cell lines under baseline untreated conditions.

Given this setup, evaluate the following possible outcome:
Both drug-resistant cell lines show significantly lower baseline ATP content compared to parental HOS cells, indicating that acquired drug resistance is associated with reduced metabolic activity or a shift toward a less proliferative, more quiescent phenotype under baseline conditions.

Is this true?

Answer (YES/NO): YES